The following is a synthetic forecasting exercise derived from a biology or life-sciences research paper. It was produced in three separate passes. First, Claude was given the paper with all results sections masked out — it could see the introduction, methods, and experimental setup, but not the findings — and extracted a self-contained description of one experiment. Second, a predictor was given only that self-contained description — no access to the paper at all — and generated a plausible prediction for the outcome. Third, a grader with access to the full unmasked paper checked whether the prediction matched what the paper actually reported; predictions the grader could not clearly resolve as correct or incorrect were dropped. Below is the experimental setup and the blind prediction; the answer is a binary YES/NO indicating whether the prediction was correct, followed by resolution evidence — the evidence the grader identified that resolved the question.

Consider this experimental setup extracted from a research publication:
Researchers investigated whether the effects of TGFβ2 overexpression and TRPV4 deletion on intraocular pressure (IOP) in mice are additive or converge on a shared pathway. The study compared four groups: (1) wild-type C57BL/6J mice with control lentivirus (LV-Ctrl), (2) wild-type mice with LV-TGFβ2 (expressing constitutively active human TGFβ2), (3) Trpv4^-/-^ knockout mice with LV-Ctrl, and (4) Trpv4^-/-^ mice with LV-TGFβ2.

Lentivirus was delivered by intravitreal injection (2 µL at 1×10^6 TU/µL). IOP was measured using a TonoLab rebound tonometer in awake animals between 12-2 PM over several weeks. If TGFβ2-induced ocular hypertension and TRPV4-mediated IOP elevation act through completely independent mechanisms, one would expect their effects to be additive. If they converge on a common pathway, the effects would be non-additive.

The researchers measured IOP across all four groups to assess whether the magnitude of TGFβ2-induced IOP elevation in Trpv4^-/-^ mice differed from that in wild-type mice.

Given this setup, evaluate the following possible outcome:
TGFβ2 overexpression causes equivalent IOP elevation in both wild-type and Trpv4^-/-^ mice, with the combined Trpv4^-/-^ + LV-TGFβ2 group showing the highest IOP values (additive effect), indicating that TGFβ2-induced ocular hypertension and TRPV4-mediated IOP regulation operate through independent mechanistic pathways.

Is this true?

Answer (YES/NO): NO